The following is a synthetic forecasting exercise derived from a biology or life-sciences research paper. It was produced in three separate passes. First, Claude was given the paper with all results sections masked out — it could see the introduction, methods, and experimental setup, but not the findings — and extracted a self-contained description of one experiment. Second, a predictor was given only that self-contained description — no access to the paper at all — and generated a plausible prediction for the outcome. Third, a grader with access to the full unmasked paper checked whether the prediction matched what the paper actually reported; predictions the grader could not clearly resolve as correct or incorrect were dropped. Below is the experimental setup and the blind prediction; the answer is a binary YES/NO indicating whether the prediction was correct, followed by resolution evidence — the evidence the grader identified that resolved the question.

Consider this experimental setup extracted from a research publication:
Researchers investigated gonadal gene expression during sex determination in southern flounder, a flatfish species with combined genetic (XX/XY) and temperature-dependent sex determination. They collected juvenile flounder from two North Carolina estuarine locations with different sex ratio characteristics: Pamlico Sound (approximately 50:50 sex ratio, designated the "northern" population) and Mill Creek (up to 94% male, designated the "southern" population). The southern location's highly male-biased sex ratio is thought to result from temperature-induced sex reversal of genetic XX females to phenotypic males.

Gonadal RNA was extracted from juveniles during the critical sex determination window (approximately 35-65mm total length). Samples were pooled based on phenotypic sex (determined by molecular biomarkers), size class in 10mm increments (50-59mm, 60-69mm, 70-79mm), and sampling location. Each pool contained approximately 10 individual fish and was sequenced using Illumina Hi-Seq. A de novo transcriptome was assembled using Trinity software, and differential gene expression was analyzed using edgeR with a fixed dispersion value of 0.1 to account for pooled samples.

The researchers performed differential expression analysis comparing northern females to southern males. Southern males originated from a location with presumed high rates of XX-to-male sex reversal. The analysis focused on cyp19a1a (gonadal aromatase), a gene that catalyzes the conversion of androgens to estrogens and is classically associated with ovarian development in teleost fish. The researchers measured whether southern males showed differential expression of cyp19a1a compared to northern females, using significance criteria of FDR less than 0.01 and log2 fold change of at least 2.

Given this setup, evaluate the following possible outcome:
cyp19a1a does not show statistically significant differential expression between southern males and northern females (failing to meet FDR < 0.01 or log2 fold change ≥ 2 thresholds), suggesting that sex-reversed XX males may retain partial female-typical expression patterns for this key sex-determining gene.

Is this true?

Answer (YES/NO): NO